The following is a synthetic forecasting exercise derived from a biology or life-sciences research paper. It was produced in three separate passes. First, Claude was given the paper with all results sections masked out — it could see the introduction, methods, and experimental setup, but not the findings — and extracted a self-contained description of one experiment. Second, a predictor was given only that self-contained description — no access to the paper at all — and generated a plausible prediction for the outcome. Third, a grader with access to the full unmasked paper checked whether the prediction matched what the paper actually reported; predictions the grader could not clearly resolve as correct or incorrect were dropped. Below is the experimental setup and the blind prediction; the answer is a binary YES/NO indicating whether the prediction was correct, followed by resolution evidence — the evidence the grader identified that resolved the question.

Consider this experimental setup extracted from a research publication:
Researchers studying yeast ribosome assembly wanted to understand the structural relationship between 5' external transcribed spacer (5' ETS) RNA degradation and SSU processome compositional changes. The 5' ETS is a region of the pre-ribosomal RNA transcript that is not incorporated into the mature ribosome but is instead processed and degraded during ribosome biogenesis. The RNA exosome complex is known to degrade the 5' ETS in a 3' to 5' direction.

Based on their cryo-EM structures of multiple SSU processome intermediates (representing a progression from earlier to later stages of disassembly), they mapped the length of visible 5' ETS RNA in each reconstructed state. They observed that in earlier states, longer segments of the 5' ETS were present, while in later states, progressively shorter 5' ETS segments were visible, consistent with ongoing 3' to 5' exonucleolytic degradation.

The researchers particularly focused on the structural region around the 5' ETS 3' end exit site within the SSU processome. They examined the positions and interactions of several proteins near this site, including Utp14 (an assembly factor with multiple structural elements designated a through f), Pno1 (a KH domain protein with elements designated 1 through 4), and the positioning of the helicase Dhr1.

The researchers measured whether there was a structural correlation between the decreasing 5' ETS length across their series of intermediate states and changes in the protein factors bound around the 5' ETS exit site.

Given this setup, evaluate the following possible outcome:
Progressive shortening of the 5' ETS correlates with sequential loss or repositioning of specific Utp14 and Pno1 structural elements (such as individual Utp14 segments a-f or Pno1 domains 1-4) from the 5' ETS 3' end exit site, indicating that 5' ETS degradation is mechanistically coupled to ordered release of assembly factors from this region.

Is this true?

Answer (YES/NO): YES